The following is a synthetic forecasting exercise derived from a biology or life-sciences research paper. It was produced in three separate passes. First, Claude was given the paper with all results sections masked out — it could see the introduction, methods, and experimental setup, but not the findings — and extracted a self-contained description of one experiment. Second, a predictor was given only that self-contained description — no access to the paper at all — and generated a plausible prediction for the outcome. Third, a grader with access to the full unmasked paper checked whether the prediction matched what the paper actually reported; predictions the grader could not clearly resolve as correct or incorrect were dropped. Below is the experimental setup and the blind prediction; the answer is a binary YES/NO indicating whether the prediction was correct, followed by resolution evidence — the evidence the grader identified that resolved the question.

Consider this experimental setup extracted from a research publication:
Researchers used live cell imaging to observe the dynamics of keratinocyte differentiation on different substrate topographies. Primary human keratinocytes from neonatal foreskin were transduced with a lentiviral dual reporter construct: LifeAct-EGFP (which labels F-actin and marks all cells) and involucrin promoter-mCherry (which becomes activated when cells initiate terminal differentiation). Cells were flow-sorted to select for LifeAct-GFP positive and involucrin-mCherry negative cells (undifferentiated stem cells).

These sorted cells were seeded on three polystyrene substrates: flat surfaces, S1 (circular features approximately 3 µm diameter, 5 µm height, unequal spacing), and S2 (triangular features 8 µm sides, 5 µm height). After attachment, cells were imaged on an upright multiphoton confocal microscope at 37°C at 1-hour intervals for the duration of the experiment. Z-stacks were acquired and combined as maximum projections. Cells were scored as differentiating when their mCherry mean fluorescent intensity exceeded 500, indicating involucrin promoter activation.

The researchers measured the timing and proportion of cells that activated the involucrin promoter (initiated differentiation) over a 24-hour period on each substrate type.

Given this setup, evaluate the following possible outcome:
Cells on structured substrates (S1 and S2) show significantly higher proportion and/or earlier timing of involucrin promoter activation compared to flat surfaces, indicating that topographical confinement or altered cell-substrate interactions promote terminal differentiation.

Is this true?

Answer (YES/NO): NO